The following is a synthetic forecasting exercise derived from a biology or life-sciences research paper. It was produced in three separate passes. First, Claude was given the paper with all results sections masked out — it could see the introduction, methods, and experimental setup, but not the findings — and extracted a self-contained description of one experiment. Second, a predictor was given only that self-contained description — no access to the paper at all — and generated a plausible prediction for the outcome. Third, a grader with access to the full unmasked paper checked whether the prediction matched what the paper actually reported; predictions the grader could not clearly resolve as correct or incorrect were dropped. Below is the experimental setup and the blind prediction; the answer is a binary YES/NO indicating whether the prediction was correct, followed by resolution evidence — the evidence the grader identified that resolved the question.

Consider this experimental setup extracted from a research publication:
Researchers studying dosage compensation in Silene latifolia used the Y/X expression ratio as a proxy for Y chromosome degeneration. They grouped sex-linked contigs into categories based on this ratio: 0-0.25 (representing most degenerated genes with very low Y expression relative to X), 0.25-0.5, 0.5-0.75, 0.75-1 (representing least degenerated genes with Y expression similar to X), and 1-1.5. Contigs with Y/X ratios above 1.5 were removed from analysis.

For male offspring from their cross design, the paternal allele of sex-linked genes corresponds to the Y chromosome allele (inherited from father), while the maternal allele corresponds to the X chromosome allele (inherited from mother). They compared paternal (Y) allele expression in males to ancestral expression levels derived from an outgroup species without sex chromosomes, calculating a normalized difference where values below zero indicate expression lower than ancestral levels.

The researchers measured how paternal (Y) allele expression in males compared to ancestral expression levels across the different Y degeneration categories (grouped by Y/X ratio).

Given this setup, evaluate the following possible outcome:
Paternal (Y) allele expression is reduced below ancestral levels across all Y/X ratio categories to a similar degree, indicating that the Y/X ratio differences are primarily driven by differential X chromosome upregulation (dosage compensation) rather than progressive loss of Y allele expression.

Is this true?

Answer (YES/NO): NO